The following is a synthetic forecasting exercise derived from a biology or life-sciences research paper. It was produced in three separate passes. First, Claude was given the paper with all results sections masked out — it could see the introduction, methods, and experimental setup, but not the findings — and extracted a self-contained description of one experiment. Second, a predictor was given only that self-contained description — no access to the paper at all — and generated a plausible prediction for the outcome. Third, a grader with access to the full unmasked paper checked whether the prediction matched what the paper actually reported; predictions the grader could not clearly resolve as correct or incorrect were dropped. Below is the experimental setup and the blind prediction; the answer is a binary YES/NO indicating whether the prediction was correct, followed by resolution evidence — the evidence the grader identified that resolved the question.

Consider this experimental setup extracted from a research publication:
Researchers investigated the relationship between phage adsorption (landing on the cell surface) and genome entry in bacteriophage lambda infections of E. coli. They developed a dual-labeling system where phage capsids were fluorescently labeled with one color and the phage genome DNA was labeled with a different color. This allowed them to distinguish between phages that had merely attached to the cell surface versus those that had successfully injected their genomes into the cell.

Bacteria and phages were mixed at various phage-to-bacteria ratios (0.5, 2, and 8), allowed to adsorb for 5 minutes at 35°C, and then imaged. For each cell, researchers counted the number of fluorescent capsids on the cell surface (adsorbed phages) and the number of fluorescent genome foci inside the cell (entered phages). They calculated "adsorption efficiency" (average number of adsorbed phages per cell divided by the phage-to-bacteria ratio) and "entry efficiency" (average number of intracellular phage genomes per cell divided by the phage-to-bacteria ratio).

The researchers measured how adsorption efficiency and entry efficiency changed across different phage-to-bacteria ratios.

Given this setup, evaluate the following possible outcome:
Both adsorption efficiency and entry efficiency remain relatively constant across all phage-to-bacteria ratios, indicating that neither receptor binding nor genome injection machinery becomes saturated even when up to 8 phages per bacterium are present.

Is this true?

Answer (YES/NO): NO